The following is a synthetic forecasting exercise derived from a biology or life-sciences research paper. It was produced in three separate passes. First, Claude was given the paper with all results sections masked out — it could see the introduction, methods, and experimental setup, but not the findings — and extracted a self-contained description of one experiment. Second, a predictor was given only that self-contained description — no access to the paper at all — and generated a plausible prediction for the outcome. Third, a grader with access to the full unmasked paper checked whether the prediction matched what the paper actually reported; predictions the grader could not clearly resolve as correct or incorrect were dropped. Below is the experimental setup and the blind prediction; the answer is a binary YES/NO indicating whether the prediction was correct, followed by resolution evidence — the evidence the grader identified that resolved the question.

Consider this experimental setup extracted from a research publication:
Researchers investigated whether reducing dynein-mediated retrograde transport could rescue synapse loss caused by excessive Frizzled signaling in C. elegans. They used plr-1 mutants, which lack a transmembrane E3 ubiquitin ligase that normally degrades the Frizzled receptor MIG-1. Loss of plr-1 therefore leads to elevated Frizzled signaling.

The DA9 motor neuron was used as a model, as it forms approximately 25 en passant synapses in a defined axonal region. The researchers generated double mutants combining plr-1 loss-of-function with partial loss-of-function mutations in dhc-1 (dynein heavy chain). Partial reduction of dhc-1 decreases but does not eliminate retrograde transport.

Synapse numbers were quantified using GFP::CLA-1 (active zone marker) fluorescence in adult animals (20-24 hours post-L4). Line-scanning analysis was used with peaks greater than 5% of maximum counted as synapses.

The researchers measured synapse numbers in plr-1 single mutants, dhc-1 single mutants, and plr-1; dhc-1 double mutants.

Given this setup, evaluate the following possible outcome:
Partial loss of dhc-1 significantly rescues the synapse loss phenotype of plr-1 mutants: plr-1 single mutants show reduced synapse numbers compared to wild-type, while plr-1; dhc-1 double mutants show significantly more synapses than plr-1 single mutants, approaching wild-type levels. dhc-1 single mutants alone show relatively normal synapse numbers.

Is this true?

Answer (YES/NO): YES